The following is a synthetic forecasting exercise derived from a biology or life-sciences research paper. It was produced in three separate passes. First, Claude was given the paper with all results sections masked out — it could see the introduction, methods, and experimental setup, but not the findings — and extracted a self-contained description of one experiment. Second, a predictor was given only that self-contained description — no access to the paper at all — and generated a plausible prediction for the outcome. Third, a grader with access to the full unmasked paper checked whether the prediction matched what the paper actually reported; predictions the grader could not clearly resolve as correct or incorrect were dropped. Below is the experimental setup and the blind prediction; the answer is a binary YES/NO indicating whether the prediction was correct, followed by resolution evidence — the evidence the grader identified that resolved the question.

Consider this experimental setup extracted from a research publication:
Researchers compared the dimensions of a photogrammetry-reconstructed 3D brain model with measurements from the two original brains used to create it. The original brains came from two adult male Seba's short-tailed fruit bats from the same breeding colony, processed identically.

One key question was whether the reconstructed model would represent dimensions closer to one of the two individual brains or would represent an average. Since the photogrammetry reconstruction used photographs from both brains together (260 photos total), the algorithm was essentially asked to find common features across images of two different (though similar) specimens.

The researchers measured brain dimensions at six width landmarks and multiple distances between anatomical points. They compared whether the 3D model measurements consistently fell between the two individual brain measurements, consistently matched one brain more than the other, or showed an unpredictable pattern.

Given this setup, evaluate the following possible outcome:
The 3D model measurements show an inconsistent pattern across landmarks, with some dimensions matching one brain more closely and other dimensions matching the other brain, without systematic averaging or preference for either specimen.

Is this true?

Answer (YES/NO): NO